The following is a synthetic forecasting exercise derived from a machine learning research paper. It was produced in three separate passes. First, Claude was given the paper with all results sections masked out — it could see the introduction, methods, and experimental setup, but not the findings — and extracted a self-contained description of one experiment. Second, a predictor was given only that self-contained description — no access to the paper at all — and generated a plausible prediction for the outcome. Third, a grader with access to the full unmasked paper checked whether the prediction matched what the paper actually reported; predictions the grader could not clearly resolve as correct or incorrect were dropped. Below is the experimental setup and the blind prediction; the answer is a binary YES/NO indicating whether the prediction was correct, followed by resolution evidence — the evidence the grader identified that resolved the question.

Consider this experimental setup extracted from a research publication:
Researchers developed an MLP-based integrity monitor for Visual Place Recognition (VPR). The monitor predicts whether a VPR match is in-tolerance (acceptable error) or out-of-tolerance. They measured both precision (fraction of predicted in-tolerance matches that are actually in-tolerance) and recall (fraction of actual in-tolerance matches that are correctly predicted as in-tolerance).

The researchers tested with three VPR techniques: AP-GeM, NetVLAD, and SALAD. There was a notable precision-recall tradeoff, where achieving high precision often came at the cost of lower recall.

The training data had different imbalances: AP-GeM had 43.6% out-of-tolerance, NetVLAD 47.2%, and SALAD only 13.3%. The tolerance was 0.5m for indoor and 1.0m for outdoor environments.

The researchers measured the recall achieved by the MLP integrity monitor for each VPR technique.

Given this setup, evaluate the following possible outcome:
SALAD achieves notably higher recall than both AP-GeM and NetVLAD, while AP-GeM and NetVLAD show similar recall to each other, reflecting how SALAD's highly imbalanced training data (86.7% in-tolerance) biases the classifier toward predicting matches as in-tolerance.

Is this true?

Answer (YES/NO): YES